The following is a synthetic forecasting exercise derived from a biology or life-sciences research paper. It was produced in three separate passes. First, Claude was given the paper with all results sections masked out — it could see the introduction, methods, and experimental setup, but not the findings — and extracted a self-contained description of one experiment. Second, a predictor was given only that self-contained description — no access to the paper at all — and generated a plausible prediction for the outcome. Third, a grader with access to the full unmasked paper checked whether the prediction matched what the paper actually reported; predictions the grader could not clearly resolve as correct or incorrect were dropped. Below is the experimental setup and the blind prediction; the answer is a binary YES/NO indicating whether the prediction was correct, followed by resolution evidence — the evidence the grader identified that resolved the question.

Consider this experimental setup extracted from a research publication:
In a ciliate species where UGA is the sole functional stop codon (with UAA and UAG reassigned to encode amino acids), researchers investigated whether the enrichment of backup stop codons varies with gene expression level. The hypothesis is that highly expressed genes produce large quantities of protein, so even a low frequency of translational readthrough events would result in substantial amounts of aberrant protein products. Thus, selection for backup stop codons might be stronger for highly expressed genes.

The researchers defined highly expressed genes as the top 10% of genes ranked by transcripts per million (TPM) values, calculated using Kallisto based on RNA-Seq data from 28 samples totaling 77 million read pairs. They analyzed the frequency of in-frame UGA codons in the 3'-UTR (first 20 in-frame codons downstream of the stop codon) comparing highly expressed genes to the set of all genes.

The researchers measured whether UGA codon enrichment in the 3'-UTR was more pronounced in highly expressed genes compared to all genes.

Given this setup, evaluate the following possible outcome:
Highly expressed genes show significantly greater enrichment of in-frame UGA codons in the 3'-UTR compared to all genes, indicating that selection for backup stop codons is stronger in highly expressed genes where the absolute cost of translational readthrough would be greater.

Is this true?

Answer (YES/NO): YES